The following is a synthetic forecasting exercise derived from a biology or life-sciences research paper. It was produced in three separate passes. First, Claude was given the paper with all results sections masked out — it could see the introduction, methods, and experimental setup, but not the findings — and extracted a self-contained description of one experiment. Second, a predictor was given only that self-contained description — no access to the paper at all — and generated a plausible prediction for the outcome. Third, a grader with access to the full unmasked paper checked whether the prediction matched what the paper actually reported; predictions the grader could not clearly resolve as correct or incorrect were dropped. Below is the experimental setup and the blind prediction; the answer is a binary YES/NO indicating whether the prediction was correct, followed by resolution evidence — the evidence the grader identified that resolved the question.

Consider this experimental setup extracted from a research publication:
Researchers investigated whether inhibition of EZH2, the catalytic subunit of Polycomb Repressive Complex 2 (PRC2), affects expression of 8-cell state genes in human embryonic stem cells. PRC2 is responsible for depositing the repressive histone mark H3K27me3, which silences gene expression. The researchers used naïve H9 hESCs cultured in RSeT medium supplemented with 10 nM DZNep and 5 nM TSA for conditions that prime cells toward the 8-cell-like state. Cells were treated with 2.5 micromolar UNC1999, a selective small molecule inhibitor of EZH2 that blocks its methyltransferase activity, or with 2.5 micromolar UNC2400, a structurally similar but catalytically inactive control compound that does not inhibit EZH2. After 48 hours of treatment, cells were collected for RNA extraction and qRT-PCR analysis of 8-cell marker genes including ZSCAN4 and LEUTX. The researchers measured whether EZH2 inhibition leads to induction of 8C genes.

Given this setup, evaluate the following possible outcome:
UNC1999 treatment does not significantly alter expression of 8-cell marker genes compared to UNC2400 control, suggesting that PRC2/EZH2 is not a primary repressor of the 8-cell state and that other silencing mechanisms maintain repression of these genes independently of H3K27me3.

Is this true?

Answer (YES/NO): NO